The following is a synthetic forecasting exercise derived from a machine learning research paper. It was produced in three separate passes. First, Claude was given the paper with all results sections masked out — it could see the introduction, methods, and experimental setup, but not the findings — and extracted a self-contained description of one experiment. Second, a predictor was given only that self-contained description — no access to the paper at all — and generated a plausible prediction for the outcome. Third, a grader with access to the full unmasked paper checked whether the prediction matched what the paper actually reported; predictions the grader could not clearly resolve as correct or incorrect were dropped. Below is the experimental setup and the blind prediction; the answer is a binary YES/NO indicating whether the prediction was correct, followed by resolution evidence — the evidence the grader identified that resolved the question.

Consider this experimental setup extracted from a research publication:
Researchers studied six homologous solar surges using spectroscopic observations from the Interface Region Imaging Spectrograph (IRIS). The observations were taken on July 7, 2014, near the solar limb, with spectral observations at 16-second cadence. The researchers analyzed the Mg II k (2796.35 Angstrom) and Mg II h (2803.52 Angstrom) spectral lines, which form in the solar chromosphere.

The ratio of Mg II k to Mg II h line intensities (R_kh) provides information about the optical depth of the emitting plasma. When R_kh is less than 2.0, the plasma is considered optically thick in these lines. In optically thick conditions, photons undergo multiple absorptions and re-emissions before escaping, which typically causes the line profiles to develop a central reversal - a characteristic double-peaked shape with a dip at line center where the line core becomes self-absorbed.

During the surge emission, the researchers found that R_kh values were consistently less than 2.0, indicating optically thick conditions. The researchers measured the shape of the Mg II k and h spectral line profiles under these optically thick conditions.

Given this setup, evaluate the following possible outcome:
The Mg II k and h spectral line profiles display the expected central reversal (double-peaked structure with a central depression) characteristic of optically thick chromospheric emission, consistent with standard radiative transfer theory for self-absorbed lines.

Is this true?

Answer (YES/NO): NO